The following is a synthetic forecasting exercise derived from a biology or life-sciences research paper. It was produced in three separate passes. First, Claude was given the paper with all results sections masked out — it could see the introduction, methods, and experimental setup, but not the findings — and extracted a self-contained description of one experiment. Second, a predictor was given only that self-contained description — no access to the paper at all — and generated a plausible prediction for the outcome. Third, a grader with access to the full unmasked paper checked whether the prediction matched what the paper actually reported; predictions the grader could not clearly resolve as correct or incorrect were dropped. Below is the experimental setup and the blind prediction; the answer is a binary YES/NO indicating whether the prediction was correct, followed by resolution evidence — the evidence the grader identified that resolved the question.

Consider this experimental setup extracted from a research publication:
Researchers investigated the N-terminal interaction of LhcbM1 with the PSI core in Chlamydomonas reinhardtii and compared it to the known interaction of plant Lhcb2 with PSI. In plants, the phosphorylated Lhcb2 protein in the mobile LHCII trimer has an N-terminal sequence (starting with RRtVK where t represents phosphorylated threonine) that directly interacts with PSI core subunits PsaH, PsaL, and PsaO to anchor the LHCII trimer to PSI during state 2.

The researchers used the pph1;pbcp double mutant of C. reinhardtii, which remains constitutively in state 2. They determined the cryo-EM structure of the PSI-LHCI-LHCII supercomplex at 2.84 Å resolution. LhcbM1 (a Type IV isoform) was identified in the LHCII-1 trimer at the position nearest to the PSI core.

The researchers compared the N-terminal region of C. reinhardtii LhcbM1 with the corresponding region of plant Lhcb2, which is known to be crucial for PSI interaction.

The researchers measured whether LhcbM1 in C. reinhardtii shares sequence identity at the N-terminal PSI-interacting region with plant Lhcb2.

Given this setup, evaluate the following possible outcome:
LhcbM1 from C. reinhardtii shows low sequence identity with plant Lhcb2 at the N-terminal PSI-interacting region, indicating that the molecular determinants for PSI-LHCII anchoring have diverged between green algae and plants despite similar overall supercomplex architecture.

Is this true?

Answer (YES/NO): NO